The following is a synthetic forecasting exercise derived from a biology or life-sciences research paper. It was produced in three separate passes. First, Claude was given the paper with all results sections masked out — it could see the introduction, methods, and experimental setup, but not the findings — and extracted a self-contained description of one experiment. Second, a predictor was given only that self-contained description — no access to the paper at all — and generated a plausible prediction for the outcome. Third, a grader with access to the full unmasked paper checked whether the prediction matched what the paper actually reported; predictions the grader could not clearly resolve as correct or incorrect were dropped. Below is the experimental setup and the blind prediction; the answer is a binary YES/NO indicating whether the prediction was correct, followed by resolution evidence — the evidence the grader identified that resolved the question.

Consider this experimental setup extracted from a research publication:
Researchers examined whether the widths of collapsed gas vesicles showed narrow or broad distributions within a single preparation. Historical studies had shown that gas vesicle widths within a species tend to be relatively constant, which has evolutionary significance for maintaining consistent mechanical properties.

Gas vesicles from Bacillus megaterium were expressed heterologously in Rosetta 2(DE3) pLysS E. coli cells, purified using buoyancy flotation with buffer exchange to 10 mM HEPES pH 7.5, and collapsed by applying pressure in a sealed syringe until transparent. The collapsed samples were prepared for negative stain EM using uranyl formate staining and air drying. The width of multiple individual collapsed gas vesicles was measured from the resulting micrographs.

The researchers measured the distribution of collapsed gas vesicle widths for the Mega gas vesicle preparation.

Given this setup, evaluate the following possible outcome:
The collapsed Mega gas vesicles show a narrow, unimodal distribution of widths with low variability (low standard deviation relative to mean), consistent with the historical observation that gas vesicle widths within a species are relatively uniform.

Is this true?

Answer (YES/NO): YES